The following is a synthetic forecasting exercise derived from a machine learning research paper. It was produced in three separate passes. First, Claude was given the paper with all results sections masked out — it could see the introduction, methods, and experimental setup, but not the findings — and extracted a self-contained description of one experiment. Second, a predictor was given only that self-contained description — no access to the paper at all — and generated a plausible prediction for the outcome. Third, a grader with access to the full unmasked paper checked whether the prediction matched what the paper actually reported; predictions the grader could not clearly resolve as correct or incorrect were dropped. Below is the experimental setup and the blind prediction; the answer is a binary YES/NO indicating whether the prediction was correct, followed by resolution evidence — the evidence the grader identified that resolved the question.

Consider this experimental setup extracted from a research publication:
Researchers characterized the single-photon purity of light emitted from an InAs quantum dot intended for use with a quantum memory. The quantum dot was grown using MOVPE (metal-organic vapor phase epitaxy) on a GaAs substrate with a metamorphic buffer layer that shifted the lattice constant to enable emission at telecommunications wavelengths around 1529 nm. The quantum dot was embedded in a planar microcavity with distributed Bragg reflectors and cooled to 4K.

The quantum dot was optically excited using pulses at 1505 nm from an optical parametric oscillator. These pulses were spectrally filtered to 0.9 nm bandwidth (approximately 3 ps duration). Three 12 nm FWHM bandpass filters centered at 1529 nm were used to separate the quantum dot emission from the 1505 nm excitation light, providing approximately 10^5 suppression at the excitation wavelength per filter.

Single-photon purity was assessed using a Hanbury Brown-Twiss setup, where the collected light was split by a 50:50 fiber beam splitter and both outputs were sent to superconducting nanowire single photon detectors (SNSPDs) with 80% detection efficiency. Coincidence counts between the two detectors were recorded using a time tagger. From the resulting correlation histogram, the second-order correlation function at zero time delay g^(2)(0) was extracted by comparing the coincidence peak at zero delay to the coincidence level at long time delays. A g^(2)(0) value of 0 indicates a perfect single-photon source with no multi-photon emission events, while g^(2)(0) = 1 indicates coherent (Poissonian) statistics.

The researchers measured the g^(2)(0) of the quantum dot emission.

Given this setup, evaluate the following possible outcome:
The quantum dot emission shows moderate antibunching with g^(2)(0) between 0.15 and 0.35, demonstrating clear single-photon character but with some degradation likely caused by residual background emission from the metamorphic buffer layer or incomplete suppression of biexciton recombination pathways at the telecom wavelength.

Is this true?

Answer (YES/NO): YES